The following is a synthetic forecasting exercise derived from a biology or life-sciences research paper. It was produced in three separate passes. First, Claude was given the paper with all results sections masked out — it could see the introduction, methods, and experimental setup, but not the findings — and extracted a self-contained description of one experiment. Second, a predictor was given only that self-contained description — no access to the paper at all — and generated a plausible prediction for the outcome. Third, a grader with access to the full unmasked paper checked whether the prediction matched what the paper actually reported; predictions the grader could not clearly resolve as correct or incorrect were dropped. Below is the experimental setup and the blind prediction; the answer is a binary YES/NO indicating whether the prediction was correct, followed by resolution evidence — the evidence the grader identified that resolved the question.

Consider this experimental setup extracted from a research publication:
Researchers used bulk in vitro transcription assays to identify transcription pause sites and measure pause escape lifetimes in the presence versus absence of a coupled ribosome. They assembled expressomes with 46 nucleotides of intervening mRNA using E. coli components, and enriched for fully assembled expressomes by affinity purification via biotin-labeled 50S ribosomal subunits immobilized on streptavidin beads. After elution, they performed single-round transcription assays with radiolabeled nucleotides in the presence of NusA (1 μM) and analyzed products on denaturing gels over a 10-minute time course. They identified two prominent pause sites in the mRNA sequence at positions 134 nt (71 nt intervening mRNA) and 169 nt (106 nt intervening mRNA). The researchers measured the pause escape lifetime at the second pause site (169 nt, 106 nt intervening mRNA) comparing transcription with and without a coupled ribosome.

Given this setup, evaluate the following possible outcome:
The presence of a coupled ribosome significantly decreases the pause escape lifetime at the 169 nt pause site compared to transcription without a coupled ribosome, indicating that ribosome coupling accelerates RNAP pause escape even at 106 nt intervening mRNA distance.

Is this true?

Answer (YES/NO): YES